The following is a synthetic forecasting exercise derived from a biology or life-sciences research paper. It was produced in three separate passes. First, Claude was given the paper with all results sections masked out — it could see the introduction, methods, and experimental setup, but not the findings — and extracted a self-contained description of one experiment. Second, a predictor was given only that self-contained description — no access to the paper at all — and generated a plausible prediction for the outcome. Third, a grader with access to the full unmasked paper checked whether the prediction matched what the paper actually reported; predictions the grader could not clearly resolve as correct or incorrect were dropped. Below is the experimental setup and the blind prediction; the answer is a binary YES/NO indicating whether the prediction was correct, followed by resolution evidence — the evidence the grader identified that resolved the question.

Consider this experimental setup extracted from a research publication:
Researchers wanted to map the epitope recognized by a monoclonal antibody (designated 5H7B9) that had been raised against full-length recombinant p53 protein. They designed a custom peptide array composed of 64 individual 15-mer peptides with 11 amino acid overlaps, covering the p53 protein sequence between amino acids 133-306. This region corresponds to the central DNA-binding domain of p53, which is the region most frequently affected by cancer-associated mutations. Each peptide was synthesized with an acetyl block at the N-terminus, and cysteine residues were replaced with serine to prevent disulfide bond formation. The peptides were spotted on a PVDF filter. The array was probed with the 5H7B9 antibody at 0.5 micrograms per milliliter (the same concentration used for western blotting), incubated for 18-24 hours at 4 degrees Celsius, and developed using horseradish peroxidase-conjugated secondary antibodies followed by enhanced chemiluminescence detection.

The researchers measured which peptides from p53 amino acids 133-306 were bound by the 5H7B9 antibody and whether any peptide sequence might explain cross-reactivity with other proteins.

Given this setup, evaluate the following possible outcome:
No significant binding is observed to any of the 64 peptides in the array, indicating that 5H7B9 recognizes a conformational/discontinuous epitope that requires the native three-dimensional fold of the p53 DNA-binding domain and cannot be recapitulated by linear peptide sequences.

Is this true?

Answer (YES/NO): NO